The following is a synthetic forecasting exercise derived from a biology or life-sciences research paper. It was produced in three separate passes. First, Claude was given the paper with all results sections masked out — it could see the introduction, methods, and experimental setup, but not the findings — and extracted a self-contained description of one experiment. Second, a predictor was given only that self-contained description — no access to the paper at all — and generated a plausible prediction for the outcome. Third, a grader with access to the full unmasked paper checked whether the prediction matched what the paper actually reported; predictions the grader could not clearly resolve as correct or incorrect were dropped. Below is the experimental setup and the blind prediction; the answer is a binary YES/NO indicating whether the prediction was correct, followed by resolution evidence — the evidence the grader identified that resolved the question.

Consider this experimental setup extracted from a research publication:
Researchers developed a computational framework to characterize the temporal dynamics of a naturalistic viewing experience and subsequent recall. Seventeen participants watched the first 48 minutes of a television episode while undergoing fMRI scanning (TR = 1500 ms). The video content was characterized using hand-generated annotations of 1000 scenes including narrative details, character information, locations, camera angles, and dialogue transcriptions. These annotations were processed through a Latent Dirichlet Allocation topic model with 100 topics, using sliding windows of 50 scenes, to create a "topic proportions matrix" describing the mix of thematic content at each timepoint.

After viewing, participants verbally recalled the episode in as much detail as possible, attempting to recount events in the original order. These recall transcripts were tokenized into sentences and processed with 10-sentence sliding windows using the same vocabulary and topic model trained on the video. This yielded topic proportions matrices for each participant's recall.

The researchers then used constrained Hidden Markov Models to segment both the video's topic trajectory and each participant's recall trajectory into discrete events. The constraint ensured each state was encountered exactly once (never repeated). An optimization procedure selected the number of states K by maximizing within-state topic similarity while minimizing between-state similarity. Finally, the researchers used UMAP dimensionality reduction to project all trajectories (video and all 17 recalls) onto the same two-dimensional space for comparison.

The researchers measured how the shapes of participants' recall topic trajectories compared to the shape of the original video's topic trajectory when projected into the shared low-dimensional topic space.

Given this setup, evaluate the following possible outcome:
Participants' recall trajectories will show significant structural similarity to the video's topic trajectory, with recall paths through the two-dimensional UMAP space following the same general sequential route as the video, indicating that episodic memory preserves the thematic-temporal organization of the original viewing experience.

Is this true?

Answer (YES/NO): YES